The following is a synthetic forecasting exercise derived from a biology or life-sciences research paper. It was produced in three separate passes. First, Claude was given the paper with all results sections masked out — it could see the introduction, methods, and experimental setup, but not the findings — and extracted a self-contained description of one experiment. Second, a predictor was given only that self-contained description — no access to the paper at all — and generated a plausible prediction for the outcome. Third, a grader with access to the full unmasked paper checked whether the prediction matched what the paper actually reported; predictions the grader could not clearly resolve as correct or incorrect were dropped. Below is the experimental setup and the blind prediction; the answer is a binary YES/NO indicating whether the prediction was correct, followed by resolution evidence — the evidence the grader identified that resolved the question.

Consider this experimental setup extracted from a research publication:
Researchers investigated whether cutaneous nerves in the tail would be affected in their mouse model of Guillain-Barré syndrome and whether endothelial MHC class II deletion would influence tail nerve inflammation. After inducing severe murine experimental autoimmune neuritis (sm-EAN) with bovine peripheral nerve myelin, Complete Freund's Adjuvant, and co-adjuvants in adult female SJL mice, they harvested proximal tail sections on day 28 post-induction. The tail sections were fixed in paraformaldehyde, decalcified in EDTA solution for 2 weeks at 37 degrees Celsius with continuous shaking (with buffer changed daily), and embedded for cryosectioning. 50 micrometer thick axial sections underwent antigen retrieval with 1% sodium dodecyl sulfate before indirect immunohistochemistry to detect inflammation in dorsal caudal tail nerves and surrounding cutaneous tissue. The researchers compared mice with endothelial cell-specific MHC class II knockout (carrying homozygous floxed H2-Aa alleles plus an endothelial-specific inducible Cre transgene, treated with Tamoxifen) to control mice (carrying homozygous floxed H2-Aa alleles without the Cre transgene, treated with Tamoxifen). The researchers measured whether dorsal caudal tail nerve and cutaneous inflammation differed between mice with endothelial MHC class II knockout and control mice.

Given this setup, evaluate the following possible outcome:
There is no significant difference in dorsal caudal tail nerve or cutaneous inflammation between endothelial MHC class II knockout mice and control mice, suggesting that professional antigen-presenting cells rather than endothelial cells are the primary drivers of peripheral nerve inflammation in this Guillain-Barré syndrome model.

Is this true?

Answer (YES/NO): NO